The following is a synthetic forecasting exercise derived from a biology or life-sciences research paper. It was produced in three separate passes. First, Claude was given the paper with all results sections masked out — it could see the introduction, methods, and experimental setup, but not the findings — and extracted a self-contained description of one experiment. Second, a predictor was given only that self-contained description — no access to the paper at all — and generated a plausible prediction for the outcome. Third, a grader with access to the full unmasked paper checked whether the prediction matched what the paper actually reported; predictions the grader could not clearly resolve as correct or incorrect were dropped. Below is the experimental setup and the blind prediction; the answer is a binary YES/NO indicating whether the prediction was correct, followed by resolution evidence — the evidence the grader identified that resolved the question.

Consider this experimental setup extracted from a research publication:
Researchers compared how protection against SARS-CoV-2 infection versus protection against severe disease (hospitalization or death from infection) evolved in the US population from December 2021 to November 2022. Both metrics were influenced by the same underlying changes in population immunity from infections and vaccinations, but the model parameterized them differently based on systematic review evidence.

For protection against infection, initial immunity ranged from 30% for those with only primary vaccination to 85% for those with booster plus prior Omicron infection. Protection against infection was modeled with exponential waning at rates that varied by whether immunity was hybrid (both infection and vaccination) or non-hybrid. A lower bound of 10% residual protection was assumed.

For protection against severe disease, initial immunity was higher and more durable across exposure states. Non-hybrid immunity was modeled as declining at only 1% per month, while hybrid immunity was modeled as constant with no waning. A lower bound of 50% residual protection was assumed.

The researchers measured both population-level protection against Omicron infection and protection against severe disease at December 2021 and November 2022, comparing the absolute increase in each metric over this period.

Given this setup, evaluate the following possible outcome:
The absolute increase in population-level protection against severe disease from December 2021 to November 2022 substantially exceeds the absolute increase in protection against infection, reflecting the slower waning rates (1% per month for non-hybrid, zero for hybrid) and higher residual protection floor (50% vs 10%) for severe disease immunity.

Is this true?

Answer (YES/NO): NO